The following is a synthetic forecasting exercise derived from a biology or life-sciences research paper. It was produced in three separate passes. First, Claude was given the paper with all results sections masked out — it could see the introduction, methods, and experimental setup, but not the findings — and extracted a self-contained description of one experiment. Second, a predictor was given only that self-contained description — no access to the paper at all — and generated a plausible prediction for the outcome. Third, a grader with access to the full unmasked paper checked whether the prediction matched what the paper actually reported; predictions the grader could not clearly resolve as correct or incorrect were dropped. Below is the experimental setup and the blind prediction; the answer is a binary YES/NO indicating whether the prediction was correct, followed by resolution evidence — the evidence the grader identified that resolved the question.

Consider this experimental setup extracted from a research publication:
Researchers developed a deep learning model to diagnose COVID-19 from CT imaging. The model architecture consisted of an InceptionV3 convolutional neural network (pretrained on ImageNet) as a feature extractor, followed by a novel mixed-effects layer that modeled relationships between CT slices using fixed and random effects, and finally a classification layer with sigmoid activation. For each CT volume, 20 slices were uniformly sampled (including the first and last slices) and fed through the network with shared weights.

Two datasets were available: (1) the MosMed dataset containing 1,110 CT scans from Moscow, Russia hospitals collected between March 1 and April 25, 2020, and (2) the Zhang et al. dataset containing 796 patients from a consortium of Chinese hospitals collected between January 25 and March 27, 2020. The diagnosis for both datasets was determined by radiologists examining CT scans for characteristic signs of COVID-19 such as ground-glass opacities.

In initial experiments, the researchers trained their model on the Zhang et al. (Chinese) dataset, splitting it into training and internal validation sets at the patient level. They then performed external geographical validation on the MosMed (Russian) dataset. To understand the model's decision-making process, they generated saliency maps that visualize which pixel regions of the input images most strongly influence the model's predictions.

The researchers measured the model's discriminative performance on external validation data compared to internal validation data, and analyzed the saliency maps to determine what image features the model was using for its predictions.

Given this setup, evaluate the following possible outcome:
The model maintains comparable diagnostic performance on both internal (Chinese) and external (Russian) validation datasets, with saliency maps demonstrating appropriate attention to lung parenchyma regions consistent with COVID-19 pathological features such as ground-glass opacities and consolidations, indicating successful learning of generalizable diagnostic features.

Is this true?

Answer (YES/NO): NO